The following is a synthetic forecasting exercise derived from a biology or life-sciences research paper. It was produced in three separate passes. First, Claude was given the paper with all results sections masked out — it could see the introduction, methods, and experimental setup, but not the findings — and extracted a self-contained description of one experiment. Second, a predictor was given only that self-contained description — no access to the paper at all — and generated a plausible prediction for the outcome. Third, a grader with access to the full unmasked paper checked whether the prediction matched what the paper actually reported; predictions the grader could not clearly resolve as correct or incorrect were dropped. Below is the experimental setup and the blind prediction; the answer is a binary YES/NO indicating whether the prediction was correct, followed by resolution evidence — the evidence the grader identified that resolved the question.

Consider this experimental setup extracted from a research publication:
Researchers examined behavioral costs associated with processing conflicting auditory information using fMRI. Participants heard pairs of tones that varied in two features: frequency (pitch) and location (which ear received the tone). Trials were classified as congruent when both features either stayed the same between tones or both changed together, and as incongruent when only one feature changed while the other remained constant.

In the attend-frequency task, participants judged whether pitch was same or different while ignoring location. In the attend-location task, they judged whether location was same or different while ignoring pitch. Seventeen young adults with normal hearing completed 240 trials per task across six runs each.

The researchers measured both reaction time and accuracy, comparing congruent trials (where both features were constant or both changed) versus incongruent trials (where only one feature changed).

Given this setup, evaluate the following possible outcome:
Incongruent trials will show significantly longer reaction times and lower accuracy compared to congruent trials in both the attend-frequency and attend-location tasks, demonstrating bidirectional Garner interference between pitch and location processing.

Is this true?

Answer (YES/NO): YES